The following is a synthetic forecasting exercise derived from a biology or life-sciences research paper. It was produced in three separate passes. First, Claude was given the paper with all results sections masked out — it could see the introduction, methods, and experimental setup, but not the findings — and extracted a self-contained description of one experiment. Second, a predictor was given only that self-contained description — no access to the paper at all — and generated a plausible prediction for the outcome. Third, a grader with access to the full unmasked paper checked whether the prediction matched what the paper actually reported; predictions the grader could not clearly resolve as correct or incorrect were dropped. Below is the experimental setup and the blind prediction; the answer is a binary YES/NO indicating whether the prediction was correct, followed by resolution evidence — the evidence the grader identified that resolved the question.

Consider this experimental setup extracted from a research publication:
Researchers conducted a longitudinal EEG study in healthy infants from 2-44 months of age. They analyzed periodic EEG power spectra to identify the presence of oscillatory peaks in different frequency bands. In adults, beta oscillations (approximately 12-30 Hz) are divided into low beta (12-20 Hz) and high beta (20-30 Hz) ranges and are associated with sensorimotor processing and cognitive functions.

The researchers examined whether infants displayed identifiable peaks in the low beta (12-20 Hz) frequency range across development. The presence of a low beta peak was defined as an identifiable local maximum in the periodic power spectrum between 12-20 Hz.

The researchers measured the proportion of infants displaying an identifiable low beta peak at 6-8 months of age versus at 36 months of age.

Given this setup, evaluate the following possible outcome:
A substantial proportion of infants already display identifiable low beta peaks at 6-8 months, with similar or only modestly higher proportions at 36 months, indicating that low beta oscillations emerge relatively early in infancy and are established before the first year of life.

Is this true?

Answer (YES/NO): NO